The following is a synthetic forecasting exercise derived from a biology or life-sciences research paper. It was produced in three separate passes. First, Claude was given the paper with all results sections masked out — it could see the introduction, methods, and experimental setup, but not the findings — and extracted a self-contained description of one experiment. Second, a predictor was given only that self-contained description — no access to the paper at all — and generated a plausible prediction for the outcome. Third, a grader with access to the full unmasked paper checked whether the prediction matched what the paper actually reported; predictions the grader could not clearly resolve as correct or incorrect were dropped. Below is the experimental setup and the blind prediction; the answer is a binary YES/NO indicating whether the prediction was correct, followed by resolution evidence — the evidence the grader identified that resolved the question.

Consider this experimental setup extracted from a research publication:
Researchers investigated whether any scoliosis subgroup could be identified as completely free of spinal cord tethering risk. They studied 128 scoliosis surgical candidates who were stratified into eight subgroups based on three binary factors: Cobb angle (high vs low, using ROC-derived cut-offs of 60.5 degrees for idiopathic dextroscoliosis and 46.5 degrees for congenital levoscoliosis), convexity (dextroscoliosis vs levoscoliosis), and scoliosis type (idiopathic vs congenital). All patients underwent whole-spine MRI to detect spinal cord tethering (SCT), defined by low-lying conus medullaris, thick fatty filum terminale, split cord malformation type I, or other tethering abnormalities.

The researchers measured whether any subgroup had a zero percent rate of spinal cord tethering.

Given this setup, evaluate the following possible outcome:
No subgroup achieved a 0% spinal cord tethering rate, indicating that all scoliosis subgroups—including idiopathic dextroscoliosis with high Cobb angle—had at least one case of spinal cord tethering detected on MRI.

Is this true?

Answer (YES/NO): YES